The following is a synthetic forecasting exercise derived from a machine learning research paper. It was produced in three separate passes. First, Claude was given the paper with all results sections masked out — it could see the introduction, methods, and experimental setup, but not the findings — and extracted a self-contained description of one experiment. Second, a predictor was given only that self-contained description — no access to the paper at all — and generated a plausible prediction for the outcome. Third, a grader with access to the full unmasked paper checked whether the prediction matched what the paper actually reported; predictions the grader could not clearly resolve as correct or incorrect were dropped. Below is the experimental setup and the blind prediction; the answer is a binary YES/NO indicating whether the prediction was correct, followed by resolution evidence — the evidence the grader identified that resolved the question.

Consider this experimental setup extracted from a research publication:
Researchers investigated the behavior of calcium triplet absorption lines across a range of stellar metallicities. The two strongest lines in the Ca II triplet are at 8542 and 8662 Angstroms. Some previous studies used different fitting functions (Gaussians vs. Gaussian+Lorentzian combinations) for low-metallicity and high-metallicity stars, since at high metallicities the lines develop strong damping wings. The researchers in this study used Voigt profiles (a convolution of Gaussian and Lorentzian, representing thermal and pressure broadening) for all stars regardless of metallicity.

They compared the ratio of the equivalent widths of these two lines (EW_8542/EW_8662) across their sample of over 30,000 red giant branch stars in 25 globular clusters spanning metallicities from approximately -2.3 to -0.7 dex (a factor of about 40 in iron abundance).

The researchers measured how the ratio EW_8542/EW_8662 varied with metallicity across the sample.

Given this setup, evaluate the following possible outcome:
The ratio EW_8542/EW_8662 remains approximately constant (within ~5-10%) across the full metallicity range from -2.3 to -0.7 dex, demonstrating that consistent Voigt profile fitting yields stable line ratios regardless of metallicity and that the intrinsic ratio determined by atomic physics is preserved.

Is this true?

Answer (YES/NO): NO